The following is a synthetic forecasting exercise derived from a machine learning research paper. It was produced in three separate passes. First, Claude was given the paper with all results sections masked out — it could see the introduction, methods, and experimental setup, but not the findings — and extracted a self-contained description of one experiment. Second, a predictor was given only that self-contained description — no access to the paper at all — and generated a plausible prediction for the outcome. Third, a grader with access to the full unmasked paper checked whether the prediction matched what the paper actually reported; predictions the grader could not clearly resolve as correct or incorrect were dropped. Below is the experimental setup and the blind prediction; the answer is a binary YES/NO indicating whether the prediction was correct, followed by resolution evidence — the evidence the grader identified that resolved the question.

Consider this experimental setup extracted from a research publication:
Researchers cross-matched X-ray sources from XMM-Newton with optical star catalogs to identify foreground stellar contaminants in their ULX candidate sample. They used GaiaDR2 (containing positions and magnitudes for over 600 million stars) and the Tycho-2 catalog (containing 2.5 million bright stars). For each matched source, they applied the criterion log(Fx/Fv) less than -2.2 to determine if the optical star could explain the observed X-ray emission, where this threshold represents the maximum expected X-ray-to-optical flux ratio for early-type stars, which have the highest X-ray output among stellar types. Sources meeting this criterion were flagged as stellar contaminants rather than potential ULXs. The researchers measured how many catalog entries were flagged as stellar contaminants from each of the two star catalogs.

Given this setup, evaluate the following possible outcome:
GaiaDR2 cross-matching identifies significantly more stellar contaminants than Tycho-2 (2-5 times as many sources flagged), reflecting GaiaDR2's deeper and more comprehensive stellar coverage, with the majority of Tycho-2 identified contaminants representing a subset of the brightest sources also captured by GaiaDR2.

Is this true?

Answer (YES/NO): NO